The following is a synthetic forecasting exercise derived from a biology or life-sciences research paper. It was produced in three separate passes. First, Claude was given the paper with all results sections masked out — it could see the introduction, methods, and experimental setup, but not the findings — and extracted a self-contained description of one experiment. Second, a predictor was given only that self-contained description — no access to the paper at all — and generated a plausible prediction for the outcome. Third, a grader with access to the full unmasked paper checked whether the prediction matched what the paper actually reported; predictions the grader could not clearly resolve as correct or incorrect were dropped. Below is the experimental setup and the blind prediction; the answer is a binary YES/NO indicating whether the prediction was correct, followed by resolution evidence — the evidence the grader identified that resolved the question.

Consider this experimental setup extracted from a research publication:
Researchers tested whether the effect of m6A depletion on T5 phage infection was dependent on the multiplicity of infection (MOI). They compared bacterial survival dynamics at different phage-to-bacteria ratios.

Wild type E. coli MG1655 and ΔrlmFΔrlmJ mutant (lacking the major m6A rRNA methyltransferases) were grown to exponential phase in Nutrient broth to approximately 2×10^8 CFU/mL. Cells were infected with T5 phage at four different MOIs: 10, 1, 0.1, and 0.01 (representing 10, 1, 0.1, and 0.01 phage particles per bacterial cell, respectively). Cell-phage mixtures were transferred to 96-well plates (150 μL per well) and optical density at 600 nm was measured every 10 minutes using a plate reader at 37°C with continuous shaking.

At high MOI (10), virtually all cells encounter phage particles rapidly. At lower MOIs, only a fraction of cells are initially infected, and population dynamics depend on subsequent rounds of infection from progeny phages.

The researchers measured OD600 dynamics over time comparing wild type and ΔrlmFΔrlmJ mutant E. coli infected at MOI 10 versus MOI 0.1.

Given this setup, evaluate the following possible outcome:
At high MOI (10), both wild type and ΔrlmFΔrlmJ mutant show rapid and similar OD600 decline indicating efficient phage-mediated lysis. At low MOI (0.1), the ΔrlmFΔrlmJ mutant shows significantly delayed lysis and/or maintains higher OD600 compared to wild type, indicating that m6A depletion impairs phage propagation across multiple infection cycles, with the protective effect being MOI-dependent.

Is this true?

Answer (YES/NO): NO